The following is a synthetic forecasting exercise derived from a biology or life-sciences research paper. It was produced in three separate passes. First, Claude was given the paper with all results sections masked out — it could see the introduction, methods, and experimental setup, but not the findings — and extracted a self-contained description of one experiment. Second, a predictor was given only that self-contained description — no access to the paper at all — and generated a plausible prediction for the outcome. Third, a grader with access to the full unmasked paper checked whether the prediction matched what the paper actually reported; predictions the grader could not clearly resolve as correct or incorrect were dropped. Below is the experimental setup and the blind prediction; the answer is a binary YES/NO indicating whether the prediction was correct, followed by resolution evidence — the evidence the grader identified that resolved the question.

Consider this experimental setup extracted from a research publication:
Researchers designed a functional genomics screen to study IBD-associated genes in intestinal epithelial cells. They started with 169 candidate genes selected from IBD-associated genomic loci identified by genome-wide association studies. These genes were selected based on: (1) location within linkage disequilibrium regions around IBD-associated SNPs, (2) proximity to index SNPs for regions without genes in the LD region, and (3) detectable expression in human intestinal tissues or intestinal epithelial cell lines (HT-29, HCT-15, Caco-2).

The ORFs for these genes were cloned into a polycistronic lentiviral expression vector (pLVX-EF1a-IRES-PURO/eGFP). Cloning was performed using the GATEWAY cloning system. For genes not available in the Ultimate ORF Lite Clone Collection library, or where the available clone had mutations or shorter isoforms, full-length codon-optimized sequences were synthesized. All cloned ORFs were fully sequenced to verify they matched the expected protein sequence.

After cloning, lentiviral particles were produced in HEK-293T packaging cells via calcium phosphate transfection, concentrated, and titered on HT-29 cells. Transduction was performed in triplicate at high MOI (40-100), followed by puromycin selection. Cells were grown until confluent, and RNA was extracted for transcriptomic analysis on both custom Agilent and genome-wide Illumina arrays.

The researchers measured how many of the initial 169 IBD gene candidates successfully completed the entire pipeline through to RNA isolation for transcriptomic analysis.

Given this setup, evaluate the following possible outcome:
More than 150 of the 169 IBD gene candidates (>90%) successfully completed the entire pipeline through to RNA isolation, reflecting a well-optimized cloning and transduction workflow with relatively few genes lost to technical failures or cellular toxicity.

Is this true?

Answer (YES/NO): NO